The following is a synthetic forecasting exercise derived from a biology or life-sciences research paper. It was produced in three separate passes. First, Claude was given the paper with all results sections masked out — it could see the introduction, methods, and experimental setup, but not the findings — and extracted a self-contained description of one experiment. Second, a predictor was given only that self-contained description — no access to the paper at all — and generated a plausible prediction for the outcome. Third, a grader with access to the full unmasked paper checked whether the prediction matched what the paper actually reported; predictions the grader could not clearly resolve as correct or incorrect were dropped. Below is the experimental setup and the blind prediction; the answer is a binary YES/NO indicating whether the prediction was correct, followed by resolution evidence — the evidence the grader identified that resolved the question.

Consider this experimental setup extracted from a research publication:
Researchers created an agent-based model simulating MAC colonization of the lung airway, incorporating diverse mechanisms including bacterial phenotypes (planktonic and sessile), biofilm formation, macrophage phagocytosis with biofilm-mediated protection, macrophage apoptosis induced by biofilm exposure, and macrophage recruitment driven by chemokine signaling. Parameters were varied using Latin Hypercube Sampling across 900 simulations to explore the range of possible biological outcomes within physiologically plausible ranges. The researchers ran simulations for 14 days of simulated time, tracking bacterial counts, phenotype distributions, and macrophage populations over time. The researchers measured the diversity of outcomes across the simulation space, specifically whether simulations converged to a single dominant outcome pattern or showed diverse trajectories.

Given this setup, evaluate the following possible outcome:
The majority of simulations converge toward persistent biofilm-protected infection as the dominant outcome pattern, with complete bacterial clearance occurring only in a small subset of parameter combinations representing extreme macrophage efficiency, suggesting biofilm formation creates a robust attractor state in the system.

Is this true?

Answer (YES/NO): NO